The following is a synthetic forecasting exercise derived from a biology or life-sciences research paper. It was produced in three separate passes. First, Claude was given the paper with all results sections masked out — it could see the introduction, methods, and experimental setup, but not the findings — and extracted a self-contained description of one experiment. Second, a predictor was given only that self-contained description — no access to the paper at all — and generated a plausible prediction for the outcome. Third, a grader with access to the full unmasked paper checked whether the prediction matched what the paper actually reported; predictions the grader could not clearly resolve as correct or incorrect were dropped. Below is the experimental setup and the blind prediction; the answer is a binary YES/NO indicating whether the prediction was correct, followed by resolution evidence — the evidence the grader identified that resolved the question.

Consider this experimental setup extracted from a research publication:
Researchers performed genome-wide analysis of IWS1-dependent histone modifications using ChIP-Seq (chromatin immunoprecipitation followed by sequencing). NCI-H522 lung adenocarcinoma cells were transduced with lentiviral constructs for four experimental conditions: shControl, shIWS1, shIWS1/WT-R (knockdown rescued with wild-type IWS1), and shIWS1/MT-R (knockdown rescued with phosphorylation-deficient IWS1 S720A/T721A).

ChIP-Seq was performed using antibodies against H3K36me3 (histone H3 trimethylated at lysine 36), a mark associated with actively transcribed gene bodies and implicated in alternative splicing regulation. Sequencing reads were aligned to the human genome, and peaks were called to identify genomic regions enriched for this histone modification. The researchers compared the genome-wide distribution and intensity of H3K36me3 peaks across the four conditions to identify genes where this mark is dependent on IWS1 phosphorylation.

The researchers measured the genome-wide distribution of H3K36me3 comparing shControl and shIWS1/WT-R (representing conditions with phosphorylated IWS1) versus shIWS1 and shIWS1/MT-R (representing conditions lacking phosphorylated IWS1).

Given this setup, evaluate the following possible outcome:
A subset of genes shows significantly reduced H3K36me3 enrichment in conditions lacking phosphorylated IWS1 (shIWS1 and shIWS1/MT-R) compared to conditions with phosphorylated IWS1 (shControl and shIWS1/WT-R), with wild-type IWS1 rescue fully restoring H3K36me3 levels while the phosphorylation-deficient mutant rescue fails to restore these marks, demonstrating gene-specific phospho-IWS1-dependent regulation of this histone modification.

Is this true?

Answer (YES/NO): YES